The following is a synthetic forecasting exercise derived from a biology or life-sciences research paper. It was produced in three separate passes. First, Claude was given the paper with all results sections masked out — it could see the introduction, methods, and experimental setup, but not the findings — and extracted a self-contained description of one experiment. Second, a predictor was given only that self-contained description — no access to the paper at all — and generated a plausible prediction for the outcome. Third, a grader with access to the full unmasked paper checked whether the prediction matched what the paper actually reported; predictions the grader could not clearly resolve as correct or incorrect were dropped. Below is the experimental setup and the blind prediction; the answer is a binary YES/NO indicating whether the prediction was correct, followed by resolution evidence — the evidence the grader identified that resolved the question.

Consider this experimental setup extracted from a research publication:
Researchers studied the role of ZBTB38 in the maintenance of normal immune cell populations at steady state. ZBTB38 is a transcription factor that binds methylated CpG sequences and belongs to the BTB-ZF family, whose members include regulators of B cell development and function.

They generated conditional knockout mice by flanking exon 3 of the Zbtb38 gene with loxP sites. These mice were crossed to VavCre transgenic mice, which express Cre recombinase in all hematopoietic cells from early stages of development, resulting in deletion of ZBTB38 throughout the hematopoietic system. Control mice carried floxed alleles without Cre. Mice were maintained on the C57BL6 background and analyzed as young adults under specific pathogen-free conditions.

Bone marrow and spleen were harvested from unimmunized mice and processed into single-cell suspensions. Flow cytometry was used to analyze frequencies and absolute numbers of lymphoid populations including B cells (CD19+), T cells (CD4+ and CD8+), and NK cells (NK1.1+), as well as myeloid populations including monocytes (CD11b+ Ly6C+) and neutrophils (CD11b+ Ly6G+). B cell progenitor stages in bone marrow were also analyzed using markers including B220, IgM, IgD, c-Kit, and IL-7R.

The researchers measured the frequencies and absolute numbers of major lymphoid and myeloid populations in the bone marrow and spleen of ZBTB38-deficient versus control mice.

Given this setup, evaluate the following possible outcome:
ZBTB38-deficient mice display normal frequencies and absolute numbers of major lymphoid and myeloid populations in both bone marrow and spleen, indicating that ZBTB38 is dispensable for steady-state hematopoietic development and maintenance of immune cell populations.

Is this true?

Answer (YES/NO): NO